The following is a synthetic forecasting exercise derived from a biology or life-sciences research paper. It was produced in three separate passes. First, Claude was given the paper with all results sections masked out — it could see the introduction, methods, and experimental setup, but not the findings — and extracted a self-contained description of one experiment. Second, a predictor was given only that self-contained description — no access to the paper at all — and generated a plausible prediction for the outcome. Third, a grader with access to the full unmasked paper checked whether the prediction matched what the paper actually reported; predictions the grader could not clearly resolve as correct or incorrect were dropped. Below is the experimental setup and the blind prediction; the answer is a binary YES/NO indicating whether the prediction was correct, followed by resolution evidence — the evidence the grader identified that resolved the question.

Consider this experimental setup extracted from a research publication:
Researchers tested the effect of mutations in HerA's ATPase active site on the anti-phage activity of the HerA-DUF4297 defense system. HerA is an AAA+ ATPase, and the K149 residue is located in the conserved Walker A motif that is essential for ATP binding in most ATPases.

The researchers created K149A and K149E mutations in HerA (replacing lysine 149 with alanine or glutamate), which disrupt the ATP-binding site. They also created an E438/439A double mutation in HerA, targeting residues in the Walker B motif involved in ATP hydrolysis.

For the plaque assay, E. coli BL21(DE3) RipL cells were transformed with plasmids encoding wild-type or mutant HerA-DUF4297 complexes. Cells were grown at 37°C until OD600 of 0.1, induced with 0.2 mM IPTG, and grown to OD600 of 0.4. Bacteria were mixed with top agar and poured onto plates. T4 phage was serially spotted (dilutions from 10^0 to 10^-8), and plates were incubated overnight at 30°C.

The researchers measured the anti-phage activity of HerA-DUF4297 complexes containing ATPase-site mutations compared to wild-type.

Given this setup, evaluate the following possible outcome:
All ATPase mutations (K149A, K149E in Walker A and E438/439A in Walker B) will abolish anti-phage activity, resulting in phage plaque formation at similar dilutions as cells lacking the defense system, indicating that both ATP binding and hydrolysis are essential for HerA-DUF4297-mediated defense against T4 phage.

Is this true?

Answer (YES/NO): NO